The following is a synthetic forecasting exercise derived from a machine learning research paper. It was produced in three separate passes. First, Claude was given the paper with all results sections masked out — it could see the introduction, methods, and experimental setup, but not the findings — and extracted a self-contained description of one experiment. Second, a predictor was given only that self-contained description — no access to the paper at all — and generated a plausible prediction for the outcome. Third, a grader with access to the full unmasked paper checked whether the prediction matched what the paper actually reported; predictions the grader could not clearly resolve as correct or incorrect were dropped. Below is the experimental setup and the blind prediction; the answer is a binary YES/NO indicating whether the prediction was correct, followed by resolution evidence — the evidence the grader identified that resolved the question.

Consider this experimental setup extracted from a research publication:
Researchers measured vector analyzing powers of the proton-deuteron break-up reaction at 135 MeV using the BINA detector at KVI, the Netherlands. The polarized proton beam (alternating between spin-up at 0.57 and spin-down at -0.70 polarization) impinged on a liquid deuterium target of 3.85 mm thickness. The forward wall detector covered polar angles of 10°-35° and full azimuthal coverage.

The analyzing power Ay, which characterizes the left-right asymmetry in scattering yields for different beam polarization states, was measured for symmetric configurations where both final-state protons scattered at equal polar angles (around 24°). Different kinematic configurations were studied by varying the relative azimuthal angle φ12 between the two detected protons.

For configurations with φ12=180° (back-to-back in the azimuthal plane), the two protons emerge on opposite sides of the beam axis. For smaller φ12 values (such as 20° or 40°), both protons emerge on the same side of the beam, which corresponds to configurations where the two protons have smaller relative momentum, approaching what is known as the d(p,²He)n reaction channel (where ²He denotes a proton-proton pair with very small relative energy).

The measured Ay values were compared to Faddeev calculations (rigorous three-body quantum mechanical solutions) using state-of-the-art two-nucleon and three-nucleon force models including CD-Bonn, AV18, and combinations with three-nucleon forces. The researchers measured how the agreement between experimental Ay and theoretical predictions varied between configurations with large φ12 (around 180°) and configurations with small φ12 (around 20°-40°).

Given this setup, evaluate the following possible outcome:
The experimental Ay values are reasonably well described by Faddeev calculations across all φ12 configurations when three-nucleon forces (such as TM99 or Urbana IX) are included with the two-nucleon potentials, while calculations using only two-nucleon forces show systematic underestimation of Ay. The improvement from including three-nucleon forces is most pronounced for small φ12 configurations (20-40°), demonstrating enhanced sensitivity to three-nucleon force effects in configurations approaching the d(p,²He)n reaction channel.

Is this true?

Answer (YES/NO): NO